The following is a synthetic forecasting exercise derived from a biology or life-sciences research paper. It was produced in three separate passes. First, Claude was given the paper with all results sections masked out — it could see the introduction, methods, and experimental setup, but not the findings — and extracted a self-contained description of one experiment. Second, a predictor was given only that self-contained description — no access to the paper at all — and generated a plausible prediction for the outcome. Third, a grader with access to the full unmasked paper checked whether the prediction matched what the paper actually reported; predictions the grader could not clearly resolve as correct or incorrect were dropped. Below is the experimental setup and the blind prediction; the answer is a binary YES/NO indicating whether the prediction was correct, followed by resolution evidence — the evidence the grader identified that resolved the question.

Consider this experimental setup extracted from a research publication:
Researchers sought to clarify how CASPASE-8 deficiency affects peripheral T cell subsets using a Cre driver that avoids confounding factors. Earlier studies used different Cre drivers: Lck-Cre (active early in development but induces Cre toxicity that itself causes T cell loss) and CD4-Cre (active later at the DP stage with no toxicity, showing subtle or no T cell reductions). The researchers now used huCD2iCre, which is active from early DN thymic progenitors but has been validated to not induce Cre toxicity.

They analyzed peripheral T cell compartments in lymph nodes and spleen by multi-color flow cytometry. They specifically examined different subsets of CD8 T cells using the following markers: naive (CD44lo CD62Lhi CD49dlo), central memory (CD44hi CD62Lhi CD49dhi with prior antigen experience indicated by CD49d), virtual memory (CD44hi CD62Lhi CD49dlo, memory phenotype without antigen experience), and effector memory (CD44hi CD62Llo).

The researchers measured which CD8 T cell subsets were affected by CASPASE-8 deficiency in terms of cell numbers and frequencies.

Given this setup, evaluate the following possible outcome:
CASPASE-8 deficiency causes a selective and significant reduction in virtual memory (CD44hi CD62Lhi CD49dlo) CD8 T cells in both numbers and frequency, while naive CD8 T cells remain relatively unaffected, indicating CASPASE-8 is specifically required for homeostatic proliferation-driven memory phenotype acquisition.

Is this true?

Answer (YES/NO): NO